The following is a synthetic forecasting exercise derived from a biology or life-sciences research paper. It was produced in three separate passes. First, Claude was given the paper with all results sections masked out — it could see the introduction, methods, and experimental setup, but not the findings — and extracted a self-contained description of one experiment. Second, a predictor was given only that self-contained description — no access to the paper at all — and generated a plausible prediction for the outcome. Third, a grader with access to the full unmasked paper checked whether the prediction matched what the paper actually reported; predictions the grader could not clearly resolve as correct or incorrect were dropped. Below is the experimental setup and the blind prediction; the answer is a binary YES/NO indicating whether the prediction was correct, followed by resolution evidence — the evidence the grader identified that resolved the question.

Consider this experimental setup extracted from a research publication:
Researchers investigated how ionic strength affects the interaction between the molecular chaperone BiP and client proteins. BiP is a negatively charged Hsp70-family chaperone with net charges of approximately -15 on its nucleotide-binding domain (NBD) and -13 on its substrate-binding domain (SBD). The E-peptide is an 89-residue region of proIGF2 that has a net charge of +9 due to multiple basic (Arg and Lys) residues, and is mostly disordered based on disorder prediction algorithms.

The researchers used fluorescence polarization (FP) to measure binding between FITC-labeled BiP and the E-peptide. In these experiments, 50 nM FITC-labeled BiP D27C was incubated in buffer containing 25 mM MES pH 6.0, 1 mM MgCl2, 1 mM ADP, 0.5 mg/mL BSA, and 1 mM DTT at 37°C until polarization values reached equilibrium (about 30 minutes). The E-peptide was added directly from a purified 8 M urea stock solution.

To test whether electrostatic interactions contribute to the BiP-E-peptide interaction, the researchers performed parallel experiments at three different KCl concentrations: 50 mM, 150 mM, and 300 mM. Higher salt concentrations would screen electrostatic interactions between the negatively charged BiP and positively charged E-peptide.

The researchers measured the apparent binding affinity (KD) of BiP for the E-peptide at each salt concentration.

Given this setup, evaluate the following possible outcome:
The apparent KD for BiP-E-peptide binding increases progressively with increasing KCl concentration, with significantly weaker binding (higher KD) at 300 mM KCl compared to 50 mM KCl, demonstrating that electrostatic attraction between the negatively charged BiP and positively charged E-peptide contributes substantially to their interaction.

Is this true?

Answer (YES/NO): YES